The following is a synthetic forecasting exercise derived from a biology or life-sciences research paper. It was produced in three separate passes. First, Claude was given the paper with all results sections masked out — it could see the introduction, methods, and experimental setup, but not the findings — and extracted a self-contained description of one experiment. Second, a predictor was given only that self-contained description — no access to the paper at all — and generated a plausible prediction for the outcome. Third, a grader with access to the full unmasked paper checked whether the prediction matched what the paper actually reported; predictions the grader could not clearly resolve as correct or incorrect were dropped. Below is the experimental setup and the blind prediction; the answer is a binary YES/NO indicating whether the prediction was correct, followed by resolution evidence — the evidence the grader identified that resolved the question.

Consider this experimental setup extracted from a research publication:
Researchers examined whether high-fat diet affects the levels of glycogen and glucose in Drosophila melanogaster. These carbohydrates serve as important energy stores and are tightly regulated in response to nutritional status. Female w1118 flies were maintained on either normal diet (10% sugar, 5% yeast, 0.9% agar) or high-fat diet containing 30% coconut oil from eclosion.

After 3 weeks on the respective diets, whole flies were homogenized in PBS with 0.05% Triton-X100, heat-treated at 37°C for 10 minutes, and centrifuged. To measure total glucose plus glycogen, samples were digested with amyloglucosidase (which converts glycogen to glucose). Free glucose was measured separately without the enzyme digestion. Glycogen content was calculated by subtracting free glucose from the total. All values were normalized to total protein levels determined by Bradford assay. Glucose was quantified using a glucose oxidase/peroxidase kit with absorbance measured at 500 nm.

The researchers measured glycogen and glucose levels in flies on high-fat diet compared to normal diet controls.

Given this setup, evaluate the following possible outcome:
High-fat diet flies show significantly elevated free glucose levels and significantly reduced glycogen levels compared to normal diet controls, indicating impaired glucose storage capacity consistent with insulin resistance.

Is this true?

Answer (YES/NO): NO